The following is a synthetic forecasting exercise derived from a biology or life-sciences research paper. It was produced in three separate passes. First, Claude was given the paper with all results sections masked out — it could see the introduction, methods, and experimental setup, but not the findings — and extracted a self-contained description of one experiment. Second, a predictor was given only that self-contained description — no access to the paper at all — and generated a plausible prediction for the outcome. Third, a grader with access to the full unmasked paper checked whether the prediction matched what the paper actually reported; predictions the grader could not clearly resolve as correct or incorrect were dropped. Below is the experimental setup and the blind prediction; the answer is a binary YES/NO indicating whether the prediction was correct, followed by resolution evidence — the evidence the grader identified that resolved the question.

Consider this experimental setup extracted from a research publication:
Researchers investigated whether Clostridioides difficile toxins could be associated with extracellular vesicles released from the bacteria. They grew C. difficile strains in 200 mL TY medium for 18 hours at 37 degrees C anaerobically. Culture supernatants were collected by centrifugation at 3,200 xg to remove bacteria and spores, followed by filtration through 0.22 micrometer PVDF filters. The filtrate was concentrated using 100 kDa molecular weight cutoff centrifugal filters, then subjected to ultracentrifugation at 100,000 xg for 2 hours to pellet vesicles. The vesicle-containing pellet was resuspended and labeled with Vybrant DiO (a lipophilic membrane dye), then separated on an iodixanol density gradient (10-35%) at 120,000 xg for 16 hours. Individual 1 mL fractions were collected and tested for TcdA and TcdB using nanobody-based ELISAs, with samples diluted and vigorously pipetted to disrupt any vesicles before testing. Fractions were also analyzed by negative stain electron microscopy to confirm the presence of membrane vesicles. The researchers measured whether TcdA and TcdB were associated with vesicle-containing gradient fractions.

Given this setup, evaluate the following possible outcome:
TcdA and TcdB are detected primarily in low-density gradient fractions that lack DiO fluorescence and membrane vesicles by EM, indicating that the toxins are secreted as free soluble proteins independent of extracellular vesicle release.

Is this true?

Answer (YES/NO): NO